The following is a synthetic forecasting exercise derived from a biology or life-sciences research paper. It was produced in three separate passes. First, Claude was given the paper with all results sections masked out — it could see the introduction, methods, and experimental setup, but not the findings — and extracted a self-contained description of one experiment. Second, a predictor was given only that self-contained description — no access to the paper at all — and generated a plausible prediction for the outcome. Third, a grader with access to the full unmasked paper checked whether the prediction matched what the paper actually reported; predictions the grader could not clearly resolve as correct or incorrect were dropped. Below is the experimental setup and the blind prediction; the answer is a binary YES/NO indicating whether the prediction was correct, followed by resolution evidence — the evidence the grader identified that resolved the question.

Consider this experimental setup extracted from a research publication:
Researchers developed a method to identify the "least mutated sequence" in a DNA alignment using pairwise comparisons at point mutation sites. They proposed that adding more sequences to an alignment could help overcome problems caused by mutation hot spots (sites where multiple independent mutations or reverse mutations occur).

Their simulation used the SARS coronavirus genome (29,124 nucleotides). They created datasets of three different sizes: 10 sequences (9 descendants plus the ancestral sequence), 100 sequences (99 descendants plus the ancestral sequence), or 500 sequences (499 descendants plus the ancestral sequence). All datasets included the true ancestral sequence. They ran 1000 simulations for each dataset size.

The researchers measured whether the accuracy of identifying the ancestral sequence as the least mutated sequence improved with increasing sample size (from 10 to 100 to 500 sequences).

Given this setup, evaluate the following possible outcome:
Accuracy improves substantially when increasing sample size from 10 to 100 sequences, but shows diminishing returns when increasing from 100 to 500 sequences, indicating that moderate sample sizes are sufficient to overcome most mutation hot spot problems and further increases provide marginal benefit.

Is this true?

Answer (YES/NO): NO